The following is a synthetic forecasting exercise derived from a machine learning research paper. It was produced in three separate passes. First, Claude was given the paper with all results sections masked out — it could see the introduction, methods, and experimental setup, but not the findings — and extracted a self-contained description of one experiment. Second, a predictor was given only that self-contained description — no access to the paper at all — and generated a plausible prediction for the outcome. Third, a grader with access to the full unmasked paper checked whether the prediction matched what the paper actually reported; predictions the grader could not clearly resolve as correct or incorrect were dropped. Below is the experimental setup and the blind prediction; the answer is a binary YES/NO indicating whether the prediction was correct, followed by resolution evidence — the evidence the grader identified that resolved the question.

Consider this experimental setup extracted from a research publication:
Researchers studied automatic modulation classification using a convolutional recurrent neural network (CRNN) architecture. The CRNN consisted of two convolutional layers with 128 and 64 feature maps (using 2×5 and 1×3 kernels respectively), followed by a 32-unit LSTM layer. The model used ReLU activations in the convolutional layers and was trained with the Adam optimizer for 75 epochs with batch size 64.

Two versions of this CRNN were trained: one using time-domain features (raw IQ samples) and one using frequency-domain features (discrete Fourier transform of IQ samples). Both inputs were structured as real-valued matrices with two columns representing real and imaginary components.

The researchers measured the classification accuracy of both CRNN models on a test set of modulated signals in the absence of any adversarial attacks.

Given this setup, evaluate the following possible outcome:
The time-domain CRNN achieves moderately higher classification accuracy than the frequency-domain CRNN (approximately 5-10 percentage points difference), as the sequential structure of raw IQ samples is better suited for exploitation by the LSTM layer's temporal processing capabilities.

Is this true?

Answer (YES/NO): NO